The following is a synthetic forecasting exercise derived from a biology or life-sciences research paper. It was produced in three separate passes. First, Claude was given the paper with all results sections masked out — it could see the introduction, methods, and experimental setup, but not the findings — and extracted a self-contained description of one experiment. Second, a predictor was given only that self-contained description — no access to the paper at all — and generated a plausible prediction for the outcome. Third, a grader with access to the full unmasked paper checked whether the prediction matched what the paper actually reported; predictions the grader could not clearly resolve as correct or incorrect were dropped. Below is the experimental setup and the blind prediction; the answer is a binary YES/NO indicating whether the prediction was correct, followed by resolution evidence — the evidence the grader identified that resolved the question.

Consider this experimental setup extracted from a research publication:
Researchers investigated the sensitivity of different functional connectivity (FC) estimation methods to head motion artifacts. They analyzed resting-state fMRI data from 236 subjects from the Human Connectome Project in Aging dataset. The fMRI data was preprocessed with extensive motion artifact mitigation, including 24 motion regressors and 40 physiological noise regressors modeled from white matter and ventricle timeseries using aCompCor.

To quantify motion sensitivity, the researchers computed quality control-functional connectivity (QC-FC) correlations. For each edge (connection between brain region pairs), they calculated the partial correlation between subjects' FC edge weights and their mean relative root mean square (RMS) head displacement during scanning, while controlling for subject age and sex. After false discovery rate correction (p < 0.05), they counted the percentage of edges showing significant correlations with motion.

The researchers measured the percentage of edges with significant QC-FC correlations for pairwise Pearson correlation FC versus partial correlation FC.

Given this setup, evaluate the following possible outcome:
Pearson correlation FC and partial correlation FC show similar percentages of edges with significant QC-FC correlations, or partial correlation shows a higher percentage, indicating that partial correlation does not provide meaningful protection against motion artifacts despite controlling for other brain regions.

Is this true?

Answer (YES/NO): NO